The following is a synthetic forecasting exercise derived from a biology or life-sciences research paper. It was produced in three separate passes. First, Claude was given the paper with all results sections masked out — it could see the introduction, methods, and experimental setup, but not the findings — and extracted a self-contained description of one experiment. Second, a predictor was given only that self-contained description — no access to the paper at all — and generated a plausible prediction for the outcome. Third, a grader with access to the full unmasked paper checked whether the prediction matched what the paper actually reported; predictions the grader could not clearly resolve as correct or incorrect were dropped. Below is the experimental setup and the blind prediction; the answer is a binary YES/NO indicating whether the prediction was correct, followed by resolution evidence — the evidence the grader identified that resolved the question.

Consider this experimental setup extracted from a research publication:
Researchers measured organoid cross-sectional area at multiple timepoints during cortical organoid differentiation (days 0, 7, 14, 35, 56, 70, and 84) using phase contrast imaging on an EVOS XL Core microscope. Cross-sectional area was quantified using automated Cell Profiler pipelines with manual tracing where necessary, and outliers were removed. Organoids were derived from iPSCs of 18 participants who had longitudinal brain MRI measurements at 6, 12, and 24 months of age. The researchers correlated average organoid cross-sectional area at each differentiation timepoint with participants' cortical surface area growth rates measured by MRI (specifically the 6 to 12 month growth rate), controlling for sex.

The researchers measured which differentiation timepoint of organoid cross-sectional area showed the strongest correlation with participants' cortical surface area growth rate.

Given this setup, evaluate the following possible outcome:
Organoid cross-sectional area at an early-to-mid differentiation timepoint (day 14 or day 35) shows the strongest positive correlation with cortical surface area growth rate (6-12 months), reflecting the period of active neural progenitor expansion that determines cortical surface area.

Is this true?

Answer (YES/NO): NO